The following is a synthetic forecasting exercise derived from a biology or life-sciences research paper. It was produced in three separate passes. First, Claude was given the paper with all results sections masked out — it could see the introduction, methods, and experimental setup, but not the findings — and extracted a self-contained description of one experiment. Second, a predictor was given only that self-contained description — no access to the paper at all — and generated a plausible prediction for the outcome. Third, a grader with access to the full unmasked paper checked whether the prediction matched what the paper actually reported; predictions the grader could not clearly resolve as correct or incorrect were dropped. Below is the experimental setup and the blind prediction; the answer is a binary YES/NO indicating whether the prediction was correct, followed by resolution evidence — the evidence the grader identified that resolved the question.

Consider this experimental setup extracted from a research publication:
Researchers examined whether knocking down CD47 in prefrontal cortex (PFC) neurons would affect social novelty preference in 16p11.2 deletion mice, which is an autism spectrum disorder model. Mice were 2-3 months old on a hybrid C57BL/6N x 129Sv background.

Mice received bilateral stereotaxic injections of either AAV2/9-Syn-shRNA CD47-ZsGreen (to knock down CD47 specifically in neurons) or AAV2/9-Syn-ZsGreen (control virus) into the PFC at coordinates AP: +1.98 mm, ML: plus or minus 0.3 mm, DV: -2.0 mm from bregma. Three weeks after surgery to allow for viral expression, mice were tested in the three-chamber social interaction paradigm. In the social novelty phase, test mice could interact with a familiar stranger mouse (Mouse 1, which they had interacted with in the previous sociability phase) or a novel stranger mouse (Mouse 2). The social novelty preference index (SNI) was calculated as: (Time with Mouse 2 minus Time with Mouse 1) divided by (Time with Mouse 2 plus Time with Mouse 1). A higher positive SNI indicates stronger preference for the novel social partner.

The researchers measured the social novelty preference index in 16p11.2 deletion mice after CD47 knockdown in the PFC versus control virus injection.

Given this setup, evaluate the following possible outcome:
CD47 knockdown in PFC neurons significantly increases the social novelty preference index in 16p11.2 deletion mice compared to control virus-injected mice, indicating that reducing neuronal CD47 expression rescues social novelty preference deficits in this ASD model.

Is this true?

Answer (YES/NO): YES